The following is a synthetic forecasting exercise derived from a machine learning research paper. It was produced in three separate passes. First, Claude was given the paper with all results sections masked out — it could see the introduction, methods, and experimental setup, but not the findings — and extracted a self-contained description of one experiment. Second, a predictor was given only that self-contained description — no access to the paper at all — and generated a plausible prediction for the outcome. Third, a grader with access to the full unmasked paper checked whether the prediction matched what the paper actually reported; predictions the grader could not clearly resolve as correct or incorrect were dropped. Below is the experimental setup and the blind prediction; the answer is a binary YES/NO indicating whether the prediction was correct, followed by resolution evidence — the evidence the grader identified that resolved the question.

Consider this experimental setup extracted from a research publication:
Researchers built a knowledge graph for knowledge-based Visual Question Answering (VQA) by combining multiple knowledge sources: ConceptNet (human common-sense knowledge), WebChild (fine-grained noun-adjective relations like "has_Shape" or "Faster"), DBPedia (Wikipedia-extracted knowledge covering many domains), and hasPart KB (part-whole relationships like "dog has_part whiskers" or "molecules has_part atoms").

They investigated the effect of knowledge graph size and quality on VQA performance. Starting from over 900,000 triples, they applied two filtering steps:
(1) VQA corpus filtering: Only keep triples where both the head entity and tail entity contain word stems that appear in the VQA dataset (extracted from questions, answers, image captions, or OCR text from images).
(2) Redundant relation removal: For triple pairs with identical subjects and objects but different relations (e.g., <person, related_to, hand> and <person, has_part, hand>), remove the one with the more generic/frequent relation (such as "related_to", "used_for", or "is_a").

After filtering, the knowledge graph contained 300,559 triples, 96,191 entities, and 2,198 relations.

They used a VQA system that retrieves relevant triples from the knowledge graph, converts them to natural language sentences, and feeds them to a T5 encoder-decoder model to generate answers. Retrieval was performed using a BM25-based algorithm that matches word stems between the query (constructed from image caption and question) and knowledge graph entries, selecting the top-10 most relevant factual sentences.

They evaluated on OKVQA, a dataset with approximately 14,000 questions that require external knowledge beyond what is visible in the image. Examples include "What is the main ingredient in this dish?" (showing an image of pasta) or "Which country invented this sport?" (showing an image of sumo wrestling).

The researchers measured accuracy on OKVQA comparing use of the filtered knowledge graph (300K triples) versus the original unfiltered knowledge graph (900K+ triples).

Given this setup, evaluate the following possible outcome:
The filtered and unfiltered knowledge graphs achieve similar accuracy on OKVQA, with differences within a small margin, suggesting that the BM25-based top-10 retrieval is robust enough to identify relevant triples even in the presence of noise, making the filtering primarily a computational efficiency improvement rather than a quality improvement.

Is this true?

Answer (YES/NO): NO